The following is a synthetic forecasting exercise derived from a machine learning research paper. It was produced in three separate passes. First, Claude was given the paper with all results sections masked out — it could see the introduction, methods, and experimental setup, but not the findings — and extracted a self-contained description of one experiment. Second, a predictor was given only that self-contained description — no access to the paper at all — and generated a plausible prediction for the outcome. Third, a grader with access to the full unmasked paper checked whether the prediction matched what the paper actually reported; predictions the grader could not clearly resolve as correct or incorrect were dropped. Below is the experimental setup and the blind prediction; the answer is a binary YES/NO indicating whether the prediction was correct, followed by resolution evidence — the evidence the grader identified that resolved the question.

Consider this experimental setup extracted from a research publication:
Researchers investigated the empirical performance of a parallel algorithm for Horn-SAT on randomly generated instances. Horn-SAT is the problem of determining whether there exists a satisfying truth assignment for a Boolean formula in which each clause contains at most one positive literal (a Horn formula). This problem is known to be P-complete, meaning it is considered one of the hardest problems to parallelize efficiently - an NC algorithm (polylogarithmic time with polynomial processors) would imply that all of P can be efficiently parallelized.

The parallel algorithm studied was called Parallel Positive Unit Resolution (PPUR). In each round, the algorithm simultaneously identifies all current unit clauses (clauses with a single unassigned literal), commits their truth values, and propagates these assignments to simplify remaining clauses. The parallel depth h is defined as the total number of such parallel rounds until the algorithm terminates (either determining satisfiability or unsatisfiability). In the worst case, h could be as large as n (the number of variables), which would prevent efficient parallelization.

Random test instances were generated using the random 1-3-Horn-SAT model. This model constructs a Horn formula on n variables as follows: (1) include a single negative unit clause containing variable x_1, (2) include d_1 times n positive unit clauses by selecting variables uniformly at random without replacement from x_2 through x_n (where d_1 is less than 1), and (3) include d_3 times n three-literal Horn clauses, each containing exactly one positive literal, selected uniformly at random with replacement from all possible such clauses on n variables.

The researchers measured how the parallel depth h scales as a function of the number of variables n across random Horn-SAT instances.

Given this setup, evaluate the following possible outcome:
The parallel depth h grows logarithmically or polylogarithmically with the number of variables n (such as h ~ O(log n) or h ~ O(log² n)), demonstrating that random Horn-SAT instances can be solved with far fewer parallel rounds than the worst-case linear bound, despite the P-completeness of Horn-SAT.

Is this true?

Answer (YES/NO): YES